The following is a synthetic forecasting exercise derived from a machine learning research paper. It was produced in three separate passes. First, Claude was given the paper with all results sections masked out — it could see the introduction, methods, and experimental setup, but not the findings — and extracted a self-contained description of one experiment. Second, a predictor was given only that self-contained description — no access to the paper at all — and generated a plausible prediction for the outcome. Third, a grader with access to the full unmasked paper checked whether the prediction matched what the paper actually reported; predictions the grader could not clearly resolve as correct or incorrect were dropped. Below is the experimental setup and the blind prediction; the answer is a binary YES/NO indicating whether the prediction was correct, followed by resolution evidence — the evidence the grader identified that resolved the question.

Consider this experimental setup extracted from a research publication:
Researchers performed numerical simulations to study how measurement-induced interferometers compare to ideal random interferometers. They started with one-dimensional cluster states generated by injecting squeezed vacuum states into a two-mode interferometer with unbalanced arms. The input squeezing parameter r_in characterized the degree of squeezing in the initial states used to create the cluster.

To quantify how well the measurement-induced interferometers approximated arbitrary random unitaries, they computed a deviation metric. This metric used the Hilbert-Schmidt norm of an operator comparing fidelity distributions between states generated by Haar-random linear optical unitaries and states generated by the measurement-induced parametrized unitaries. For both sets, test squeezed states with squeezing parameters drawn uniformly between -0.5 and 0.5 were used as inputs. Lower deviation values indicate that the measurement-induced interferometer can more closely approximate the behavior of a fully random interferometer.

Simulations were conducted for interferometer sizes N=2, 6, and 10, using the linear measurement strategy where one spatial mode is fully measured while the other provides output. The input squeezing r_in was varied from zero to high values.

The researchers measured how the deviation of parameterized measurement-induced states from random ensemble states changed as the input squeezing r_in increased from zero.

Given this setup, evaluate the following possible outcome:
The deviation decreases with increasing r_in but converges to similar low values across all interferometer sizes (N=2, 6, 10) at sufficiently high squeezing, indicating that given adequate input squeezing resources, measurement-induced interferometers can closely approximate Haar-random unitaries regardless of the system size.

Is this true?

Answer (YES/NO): NO